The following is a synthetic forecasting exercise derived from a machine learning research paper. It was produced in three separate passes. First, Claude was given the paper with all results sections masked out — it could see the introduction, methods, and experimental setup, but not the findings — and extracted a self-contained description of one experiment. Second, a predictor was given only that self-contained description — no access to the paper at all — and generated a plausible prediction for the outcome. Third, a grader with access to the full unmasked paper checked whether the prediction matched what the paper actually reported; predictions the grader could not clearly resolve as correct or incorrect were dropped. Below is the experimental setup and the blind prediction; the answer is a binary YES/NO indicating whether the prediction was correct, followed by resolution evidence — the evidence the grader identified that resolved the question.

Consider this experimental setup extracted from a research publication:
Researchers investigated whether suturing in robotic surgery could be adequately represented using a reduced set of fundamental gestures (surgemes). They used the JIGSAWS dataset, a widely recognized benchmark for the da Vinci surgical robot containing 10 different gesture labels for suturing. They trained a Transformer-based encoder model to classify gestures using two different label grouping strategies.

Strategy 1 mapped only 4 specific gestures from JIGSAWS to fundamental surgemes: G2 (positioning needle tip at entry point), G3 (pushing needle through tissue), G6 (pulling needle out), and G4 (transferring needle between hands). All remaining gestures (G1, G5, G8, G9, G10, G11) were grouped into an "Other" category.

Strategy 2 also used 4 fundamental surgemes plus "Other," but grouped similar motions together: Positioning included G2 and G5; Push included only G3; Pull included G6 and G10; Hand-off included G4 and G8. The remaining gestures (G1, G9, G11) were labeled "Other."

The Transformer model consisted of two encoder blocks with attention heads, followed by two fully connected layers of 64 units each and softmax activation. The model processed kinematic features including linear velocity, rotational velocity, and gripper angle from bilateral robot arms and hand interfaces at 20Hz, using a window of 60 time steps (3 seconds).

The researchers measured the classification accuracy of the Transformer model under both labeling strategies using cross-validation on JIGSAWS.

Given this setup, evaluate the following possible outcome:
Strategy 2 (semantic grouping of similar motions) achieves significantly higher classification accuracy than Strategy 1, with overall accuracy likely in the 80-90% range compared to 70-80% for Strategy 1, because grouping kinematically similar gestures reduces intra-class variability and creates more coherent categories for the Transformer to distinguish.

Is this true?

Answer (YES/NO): NO